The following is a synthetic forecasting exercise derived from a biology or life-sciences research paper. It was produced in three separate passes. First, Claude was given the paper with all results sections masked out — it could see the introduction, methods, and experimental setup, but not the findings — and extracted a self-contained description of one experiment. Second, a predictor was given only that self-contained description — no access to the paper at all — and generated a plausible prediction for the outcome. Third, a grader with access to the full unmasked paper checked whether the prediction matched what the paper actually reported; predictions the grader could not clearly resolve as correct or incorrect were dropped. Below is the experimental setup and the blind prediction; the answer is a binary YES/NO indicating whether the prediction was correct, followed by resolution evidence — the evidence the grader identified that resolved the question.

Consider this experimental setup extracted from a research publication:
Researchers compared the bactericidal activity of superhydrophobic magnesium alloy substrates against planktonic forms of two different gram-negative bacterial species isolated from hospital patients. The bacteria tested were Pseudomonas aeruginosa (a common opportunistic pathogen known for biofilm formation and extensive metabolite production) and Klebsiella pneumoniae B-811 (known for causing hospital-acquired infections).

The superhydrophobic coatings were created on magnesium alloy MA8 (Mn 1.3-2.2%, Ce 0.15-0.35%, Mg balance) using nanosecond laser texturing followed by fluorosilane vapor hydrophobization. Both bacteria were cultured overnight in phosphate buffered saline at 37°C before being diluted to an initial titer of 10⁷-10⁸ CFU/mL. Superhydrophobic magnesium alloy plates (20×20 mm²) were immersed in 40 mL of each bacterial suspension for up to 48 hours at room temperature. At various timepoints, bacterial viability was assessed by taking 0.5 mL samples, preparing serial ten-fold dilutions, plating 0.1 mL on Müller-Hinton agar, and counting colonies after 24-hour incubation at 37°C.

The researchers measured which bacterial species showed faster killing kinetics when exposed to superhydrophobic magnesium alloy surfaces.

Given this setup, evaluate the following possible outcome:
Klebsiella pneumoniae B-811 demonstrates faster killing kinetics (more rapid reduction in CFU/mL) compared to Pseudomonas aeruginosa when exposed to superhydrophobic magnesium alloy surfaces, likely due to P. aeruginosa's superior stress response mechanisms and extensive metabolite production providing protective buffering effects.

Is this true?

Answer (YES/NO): YES